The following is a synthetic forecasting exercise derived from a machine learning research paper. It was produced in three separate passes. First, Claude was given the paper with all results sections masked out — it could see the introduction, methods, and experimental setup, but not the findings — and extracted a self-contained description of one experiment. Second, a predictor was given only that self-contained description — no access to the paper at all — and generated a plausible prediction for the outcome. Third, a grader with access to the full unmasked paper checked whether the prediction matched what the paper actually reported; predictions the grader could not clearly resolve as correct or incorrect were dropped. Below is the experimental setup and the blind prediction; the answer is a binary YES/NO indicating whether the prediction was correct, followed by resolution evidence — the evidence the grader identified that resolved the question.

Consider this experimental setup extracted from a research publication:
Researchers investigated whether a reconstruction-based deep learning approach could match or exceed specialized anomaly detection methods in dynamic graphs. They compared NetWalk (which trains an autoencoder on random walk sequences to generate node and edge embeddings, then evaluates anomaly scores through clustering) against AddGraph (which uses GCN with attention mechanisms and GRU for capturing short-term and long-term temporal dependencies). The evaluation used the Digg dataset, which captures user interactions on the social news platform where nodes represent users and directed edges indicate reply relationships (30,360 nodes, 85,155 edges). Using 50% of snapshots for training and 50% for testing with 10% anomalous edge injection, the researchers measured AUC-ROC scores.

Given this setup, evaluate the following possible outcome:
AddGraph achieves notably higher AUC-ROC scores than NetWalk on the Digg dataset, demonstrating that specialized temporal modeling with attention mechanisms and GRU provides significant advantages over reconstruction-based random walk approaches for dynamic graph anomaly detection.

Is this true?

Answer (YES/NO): YES